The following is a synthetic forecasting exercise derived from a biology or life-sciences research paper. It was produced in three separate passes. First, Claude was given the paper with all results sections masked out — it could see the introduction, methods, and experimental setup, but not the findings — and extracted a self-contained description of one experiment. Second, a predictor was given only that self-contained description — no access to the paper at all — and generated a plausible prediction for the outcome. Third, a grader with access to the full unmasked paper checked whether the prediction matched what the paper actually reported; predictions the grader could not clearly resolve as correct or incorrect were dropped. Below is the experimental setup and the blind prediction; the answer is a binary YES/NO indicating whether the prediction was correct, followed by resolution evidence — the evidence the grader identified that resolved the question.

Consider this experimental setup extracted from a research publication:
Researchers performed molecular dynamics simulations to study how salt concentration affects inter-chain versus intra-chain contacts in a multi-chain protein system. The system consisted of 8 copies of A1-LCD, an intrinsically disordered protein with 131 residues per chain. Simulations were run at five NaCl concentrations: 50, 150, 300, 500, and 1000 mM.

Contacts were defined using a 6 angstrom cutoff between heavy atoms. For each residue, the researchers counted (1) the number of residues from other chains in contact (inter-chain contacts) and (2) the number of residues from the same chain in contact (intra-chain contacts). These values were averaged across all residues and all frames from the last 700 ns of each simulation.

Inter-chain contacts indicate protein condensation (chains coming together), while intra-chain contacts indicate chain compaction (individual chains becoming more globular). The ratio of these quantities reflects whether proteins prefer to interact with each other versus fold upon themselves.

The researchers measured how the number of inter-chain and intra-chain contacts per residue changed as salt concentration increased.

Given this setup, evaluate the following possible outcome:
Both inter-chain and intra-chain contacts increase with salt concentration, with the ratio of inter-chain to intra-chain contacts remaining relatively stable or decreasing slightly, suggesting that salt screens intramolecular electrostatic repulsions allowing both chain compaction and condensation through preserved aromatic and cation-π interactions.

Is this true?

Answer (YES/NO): NO